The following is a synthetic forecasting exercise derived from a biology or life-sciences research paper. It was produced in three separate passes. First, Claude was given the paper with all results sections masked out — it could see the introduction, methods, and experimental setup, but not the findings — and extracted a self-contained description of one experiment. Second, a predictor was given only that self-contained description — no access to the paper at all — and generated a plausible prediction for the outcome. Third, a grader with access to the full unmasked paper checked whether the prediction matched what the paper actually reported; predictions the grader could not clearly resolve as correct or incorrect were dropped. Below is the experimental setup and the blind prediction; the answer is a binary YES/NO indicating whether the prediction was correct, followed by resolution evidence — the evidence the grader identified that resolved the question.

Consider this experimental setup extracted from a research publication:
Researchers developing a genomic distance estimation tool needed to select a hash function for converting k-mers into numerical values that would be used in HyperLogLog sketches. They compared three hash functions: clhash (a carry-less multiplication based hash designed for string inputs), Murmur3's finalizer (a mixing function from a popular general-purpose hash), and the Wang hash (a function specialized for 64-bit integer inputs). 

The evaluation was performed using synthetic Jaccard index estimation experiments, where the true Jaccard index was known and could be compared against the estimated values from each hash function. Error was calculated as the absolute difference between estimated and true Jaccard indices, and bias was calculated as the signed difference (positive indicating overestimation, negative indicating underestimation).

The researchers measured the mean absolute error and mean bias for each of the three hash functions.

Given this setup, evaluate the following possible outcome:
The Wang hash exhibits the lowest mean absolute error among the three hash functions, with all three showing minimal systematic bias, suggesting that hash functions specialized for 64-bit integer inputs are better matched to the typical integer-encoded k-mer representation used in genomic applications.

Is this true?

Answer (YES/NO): YES